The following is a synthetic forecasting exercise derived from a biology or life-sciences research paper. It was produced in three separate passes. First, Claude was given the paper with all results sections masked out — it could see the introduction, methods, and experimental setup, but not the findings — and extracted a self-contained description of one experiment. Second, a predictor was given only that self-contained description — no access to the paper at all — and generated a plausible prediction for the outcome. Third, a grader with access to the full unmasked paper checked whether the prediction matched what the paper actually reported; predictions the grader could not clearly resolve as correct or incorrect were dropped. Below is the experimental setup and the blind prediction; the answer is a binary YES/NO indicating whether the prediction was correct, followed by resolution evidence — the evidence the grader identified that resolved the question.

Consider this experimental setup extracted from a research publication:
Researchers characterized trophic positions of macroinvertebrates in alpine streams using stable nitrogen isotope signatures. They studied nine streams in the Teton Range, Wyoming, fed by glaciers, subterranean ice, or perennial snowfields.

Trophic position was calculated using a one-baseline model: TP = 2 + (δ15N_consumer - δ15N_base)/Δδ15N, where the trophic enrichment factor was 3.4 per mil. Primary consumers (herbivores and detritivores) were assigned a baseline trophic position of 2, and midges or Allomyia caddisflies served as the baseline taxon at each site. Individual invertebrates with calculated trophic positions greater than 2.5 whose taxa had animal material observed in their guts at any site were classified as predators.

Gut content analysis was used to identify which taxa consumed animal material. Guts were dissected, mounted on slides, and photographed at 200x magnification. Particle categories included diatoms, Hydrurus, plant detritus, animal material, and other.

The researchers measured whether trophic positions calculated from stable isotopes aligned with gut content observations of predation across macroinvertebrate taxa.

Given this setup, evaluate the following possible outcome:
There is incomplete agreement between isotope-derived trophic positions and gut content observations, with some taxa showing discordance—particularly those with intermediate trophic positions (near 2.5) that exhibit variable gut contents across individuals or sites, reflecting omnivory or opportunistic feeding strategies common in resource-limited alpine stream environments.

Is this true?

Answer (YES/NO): YES